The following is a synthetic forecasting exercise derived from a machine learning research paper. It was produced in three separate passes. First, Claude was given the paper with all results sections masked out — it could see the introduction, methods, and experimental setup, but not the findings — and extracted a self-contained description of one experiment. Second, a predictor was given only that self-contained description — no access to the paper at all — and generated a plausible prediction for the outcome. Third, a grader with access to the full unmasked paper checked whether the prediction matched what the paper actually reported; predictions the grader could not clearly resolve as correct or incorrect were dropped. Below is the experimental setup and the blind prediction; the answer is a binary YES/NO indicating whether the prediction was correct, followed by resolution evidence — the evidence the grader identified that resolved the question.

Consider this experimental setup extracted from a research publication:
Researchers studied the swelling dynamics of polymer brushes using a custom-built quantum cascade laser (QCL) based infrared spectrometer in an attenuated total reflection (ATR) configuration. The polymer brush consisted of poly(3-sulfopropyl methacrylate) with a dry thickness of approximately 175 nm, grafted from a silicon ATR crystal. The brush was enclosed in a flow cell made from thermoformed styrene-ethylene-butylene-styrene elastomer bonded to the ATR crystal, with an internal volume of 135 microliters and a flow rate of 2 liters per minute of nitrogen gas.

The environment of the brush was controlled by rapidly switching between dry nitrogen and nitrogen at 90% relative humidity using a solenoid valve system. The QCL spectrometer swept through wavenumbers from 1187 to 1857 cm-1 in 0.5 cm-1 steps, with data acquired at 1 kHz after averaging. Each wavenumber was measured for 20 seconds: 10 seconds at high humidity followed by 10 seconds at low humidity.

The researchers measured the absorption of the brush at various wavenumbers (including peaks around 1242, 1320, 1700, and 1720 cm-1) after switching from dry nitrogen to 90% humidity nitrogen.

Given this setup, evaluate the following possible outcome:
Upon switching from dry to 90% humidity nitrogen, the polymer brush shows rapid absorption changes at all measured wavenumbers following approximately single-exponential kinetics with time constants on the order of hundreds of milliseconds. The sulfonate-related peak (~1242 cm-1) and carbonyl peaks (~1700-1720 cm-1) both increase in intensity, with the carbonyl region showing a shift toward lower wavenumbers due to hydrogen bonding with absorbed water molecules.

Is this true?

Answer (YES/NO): NO